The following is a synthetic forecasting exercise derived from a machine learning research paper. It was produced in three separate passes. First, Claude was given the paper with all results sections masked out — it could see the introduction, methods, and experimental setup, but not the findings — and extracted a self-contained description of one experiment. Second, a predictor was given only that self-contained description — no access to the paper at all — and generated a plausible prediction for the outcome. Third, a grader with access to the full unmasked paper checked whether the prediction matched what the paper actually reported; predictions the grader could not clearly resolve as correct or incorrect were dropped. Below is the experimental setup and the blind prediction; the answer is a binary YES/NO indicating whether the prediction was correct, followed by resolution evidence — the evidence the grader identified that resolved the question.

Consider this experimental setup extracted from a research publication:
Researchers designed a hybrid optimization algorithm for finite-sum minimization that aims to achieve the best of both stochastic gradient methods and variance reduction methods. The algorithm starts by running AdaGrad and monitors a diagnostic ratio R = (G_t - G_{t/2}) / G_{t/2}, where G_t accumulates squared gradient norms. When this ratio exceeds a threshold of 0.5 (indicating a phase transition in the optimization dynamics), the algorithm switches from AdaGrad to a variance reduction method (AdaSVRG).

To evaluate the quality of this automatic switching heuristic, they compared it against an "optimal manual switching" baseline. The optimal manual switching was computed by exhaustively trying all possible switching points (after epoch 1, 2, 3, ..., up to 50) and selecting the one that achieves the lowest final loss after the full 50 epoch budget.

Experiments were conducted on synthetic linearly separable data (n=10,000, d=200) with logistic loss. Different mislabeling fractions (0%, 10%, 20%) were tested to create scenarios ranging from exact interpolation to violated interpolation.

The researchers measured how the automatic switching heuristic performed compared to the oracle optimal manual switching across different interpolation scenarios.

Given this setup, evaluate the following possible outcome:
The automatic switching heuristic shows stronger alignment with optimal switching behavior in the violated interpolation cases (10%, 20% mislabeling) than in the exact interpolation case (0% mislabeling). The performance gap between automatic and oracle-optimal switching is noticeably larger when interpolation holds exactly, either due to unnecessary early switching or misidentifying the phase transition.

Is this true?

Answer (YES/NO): NO